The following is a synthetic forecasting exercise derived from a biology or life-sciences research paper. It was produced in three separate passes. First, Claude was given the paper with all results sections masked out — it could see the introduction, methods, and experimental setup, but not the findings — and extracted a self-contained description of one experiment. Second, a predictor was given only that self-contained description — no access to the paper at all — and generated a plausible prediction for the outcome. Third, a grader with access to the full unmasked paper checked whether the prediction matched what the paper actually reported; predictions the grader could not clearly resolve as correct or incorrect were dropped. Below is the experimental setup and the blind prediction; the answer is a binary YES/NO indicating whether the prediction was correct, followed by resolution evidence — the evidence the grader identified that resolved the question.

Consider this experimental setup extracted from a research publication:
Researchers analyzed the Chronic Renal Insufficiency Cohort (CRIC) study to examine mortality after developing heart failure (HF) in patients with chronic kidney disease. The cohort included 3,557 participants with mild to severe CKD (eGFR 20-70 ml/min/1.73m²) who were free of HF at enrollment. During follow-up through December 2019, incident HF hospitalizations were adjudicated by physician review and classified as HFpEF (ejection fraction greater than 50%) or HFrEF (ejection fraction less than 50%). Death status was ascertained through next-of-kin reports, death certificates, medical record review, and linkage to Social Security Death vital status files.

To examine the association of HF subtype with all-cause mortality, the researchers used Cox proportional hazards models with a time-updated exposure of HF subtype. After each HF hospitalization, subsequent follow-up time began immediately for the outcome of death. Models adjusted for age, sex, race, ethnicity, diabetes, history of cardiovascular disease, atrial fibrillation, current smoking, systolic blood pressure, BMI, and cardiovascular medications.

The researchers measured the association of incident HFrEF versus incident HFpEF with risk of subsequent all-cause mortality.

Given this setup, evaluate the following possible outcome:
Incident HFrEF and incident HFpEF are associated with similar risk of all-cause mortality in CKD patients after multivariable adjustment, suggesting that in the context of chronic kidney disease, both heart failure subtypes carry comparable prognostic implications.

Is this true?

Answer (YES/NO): NO